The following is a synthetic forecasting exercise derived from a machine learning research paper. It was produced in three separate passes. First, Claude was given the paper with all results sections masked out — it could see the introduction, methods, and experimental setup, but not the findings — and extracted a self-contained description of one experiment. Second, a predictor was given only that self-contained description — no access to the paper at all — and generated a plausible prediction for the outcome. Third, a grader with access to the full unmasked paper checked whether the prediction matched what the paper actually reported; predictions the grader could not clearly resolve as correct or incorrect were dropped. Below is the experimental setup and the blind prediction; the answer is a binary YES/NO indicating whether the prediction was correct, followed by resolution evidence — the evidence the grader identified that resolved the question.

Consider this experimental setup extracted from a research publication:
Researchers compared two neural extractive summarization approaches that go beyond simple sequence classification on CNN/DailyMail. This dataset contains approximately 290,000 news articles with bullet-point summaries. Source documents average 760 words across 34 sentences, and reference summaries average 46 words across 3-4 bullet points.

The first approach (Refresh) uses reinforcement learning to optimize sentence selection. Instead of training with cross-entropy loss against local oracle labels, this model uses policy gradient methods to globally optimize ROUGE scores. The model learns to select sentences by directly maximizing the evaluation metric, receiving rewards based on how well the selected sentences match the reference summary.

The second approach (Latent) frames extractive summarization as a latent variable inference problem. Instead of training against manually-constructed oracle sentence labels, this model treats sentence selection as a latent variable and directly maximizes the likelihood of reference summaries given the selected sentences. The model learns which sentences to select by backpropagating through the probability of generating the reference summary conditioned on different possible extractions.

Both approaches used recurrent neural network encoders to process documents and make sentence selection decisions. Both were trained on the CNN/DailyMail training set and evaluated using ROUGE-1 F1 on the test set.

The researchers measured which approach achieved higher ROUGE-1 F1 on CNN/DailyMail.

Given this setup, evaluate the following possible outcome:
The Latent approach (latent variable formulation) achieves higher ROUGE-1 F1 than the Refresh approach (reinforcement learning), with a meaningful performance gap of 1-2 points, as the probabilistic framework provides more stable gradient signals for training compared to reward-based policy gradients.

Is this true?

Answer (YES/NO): YES